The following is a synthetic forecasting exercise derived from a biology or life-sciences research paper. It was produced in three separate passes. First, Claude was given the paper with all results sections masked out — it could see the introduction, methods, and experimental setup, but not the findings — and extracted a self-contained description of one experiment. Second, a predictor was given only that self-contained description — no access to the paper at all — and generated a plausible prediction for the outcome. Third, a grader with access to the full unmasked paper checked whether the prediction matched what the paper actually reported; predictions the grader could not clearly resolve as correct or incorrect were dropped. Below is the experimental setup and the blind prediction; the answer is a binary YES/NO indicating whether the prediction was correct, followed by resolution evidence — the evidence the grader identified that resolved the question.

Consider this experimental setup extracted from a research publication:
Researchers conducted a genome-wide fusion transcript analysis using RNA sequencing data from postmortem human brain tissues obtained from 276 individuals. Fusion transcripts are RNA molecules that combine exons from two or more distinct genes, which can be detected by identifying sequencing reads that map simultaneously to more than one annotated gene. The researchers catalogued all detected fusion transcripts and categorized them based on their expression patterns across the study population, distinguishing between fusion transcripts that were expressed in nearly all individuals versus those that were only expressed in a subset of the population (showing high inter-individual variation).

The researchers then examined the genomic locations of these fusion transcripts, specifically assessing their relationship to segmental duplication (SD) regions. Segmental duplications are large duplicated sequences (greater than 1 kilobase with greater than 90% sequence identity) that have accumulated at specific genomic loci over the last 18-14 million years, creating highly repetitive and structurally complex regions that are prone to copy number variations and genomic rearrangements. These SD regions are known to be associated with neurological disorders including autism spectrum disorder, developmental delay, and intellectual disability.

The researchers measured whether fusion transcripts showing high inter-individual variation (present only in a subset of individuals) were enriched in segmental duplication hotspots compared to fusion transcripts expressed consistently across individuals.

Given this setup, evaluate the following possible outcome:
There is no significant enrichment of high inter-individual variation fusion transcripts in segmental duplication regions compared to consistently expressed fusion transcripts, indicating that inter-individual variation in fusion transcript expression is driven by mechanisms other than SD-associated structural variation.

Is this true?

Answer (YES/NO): NO